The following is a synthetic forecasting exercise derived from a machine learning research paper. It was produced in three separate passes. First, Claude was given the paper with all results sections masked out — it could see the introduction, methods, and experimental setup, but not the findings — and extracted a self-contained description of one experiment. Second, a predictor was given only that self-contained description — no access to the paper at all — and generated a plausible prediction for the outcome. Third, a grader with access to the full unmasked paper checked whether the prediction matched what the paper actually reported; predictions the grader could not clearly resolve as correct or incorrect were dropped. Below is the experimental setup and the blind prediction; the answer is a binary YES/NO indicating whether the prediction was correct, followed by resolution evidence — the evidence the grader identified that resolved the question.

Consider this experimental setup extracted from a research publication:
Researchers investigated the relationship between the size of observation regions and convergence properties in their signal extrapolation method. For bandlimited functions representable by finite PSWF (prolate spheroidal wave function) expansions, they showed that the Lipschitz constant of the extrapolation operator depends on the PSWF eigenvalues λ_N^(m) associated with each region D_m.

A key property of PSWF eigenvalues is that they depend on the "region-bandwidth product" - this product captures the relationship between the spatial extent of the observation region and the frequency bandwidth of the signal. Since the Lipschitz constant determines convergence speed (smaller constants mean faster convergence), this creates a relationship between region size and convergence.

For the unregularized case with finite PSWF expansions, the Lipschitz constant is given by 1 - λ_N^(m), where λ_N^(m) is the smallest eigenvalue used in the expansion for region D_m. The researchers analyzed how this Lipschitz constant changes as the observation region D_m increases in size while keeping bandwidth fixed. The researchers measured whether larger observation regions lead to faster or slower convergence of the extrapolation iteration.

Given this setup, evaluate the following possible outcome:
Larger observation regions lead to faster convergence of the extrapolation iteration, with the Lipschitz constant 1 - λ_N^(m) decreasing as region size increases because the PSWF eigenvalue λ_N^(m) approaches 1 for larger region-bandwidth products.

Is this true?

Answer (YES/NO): YES